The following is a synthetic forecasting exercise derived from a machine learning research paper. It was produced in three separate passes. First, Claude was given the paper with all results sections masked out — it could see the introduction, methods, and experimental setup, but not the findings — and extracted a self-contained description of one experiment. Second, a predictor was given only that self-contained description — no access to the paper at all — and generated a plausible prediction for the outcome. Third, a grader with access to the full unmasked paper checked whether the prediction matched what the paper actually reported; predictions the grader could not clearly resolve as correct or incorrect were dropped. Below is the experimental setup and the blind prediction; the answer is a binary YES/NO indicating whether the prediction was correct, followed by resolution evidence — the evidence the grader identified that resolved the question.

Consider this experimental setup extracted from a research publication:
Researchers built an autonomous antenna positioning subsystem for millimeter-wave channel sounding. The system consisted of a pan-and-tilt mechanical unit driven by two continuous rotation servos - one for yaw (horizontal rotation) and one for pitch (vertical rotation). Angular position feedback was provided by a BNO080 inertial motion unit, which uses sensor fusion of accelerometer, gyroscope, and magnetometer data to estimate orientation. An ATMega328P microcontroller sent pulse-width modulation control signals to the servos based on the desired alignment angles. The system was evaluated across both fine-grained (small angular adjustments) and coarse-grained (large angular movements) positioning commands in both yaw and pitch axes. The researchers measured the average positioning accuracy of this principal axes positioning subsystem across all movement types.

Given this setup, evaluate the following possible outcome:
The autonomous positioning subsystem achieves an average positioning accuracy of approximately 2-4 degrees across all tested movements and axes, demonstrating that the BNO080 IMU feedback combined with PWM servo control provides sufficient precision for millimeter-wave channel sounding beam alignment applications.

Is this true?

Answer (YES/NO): NO